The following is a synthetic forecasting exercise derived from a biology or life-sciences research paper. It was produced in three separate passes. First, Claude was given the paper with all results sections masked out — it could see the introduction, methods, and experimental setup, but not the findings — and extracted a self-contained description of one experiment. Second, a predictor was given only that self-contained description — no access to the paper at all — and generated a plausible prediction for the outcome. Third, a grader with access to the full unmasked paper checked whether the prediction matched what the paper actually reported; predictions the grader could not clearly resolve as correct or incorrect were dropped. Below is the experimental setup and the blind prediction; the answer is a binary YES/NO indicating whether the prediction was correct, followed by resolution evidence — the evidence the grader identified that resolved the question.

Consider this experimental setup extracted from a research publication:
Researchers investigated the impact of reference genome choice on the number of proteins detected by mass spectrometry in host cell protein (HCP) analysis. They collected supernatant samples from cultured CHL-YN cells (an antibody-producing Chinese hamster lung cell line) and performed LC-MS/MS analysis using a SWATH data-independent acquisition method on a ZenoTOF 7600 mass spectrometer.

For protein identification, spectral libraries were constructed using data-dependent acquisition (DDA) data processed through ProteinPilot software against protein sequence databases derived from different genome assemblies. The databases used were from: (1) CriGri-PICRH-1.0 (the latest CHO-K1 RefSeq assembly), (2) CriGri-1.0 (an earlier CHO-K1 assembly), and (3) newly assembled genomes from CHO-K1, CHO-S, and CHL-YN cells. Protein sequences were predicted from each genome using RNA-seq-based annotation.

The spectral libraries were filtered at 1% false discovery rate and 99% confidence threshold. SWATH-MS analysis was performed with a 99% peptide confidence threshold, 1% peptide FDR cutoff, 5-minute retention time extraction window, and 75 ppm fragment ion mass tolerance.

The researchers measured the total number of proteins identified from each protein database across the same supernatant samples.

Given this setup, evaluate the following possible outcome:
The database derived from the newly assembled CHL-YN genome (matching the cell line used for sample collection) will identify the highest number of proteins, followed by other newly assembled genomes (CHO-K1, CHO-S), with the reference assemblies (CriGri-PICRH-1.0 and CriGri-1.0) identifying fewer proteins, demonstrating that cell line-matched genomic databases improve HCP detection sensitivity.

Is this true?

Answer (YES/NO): NO